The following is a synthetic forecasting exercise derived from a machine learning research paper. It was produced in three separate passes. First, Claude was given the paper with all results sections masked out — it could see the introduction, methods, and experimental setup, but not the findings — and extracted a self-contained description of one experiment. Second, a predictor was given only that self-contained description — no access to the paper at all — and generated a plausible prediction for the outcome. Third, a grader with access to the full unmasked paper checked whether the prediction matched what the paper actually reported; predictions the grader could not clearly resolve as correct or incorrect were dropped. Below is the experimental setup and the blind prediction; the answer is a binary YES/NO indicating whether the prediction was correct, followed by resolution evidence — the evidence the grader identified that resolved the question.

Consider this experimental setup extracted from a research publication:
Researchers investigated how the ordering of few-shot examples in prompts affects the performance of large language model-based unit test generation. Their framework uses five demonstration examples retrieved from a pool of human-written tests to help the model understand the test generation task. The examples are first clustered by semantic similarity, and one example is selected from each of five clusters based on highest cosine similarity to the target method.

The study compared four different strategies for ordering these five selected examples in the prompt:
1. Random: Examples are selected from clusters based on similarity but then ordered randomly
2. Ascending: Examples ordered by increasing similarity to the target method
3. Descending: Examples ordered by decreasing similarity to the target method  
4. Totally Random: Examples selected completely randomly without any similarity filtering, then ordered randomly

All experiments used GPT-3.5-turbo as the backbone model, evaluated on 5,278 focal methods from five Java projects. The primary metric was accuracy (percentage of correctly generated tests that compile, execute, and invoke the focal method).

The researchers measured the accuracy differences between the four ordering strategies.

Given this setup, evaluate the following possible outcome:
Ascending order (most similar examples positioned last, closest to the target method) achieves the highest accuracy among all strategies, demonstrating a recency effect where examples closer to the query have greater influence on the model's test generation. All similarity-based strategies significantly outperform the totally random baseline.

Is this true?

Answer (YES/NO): NO